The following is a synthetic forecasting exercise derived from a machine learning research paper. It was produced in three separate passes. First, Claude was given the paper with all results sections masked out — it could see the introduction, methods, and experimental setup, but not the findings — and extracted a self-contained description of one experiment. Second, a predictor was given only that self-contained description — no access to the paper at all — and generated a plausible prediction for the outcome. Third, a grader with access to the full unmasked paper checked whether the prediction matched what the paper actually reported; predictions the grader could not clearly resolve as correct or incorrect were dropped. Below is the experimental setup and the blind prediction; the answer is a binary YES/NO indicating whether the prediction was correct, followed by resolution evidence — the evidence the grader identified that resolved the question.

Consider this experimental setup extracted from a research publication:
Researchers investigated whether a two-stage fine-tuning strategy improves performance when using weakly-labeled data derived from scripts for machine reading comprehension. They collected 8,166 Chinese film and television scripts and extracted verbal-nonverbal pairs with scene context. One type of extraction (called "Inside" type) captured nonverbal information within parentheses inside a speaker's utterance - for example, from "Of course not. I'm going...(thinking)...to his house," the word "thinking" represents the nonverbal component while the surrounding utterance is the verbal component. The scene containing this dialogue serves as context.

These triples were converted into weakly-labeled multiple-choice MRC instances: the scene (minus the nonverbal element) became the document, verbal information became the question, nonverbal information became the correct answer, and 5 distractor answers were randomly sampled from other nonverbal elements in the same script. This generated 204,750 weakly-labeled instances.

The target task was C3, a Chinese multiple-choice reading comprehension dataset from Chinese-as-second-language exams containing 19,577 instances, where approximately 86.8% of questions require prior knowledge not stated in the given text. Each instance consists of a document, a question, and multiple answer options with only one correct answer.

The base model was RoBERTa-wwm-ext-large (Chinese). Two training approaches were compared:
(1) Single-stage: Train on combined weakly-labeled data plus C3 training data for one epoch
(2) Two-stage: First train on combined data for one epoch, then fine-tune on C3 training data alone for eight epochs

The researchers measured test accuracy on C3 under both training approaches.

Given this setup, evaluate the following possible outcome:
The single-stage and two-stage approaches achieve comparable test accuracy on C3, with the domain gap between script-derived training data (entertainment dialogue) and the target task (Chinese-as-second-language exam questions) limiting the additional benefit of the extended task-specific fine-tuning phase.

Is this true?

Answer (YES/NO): NO